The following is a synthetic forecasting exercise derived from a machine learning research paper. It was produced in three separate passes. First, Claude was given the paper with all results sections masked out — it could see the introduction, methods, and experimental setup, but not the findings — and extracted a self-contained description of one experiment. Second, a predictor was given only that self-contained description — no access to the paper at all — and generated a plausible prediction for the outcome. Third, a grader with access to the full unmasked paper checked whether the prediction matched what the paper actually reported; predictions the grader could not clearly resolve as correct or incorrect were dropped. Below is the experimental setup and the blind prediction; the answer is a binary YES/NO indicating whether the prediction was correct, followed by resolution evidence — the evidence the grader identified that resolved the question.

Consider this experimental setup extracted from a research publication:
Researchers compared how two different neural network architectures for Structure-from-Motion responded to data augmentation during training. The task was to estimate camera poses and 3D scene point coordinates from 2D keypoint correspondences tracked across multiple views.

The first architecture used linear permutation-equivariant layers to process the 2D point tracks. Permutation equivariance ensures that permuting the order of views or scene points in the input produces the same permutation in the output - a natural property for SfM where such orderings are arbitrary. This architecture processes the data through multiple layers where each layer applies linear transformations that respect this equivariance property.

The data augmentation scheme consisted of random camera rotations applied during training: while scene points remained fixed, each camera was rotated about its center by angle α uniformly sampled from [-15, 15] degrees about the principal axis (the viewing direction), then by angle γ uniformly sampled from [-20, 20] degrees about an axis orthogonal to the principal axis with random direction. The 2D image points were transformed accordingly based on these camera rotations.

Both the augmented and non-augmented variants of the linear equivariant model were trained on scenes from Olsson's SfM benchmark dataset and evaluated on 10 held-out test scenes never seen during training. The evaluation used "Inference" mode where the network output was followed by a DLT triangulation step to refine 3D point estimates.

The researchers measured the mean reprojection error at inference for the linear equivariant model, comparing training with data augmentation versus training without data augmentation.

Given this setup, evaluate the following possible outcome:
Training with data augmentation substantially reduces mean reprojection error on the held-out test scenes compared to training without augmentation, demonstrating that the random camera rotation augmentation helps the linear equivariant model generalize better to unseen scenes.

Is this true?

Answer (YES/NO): NO